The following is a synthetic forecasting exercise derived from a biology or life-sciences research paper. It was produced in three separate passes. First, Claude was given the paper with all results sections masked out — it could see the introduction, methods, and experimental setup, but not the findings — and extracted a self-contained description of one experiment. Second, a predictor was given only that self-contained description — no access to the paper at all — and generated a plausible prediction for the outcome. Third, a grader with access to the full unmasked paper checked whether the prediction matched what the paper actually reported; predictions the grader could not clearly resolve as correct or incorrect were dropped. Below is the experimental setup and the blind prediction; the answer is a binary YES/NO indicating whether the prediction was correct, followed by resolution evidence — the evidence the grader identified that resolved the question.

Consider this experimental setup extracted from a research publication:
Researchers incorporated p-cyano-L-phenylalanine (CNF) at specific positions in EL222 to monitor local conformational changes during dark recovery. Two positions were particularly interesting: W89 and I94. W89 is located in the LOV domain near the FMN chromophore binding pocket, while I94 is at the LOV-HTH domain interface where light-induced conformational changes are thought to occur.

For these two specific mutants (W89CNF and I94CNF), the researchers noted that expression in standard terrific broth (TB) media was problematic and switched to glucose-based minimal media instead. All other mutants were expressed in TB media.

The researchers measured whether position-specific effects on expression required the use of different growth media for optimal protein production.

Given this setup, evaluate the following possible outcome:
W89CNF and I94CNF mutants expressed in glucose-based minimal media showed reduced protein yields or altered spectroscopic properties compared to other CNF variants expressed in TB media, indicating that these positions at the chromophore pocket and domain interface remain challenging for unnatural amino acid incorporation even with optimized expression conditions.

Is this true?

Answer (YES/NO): YES